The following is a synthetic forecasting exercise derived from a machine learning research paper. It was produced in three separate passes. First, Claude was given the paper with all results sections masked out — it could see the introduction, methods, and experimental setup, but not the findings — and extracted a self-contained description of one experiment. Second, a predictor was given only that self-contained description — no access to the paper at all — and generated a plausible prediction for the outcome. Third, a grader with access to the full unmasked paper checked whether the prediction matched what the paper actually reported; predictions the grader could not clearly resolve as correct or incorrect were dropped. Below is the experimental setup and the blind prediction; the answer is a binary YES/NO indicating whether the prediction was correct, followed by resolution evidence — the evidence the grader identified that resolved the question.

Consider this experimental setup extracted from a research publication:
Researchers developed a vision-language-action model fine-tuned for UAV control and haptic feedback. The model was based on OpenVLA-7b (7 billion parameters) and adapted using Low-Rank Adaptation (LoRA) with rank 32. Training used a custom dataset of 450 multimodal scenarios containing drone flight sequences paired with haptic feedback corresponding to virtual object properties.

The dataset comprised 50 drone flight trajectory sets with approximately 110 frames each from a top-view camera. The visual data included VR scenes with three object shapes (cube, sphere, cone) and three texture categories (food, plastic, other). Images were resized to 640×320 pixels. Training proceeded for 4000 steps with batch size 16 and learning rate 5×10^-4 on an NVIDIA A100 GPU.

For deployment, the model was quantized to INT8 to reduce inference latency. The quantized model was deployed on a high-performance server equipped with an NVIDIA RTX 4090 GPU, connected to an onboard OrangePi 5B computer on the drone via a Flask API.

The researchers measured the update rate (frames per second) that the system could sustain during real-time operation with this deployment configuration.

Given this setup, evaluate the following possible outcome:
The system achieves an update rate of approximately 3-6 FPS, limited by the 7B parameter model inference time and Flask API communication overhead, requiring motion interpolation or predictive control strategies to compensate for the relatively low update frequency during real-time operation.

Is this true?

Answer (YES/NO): NO